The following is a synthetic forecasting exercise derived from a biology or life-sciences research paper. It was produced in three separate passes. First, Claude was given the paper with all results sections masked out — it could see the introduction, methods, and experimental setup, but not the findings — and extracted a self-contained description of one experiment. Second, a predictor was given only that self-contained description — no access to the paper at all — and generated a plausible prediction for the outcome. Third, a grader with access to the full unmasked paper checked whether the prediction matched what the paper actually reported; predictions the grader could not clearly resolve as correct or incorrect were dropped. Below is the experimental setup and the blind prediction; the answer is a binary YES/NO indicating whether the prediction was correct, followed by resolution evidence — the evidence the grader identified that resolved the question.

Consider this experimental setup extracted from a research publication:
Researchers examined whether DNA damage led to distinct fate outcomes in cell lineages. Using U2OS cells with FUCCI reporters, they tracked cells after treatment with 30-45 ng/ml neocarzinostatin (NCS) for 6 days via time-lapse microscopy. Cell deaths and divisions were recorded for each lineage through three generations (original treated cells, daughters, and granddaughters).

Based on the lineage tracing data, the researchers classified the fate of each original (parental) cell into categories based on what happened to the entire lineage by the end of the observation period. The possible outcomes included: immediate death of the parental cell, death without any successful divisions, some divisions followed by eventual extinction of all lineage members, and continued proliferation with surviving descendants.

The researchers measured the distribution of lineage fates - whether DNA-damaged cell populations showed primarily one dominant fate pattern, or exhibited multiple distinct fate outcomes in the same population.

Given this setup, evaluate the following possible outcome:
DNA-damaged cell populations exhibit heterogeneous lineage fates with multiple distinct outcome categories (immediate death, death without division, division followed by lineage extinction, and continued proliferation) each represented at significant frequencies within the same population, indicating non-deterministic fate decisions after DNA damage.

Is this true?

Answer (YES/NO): YES